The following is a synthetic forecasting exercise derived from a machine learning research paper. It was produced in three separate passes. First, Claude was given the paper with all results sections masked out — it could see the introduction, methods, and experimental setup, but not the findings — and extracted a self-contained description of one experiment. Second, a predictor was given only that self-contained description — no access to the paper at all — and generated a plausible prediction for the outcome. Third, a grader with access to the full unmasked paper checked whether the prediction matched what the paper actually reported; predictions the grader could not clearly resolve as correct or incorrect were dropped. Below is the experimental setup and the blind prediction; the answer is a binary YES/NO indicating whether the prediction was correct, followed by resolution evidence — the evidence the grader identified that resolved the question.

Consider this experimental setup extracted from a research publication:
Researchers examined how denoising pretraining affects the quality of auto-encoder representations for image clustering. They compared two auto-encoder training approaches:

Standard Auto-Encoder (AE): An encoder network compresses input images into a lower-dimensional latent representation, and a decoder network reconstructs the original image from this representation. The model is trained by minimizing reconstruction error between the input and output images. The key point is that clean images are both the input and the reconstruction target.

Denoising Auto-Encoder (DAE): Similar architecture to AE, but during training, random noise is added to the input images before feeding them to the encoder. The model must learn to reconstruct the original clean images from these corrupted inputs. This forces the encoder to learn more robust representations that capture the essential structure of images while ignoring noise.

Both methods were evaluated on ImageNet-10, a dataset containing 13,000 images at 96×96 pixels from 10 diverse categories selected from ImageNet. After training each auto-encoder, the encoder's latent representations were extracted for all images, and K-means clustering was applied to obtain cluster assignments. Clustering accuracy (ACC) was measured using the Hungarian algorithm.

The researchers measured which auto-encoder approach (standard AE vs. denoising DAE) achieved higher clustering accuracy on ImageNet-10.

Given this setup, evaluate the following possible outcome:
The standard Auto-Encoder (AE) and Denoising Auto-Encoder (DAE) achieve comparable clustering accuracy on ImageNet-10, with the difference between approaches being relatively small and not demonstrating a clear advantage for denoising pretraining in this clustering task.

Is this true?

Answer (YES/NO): YES